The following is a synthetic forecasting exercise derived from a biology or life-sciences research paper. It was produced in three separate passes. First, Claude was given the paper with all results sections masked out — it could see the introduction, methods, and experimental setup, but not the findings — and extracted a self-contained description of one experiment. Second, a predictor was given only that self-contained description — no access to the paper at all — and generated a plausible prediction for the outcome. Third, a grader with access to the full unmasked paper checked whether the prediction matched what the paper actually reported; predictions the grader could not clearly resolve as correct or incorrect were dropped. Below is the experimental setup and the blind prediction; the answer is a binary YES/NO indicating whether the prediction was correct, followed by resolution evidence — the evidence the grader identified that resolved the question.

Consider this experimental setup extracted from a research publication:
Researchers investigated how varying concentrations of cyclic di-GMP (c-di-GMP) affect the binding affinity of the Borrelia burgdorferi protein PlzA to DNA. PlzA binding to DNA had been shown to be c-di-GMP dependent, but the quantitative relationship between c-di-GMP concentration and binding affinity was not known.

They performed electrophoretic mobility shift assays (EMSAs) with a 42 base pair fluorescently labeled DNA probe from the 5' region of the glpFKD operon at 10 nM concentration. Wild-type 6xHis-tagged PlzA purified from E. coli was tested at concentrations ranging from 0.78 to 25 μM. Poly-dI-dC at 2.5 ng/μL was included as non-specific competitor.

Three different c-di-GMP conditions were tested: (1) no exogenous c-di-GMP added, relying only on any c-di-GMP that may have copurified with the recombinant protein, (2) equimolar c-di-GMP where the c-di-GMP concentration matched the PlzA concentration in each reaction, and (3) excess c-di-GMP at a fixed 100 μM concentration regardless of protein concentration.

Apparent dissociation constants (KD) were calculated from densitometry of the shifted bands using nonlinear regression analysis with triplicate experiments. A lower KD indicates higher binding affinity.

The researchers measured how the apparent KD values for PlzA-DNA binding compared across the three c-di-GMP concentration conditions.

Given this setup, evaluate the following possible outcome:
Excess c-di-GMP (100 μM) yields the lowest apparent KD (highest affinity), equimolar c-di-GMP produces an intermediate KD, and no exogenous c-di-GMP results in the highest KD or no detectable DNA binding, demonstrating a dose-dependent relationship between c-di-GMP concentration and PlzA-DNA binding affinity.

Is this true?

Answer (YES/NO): YES